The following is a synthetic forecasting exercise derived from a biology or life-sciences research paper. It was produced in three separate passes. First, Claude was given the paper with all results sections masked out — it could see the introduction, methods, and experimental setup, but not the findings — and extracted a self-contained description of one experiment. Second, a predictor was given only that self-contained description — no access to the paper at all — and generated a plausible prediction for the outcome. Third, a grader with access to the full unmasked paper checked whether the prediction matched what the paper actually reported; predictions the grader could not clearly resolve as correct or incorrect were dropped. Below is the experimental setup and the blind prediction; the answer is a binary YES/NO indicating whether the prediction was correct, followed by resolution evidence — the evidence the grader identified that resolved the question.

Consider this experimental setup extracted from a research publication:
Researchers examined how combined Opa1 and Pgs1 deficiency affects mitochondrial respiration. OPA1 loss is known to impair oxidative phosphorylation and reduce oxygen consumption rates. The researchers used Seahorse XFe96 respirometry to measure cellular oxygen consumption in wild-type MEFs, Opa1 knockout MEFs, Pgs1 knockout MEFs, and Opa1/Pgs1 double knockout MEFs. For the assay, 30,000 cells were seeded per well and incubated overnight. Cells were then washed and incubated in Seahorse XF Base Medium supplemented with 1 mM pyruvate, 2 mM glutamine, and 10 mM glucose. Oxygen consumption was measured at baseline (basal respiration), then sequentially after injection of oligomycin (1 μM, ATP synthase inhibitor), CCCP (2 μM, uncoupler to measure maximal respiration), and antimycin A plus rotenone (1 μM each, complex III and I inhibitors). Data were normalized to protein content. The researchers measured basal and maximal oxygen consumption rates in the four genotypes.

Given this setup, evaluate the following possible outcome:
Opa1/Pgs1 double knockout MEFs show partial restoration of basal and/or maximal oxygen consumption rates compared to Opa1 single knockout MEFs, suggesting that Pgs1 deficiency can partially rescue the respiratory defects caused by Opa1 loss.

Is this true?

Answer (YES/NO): YES